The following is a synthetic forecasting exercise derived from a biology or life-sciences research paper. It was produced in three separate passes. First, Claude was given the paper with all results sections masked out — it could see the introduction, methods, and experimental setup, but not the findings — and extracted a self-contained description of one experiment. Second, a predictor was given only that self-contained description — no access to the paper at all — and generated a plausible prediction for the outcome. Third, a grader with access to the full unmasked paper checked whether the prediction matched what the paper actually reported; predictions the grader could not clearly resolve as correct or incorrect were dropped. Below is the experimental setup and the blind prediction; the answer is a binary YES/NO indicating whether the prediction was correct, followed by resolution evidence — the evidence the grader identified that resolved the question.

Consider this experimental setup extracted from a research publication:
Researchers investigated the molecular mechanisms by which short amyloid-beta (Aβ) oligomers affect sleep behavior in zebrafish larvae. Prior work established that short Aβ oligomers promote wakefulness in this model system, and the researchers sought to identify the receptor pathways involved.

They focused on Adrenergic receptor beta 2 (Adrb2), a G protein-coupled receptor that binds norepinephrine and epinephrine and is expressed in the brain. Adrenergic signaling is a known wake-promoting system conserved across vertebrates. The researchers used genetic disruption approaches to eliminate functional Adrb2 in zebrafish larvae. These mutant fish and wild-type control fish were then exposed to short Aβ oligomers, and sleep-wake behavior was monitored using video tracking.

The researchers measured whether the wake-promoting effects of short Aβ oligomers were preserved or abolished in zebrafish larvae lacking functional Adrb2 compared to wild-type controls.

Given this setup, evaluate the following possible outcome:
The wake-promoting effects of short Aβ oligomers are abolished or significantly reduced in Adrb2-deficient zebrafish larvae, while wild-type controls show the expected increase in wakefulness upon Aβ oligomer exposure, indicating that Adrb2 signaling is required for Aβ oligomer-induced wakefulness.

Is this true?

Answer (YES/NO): YES